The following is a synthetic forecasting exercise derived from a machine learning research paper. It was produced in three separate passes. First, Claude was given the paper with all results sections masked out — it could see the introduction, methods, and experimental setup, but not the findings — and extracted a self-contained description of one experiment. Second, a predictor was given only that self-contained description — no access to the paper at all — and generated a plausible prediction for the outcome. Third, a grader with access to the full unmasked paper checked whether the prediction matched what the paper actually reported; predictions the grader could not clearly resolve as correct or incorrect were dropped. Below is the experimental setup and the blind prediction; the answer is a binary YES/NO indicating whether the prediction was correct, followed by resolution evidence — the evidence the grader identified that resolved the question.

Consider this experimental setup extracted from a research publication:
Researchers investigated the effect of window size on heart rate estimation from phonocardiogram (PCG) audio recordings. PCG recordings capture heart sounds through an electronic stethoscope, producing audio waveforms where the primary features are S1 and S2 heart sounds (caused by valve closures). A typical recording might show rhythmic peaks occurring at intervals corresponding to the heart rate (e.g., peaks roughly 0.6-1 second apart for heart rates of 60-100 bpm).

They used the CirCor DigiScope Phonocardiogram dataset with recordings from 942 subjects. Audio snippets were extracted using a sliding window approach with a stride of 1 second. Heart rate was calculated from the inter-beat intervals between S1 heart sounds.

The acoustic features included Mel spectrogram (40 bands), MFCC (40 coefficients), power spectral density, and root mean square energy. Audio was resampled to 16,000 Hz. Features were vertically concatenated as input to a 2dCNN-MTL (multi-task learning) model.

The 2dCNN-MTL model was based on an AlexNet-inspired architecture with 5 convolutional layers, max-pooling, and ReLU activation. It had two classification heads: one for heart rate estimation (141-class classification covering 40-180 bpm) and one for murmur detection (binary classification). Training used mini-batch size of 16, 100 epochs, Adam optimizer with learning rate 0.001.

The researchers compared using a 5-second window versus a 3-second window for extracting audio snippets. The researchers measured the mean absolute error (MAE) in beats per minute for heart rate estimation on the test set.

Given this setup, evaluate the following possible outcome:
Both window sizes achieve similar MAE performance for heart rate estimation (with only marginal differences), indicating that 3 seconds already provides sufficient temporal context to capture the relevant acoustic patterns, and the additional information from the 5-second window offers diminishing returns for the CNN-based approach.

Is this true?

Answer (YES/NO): NO